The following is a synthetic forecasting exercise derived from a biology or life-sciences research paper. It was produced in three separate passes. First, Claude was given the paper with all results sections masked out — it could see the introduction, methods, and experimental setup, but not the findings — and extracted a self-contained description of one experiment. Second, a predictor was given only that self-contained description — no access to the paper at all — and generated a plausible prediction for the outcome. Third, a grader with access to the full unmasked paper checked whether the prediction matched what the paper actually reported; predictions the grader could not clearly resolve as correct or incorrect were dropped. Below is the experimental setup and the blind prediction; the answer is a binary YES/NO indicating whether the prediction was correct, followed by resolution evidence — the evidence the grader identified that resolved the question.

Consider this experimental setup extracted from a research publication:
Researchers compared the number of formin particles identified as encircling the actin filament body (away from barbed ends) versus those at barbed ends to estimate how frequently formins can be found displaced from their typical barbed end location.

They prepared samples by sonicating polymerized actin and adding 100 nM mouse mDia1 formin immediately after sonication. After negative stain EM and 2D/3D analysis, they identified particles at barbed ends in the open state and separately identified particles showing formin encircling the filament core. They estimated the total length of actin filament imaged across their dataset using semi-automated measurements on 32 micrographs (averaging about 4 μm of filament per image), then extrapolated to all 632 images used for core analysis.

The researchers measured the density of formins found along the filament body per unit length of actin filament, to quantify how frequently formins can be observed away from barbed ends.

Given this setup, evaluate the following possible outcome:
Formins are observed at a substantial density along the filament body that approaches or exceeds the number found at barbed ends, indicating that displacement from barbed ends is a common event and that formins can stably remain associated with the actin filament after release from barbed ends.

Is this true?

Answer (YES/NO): NO